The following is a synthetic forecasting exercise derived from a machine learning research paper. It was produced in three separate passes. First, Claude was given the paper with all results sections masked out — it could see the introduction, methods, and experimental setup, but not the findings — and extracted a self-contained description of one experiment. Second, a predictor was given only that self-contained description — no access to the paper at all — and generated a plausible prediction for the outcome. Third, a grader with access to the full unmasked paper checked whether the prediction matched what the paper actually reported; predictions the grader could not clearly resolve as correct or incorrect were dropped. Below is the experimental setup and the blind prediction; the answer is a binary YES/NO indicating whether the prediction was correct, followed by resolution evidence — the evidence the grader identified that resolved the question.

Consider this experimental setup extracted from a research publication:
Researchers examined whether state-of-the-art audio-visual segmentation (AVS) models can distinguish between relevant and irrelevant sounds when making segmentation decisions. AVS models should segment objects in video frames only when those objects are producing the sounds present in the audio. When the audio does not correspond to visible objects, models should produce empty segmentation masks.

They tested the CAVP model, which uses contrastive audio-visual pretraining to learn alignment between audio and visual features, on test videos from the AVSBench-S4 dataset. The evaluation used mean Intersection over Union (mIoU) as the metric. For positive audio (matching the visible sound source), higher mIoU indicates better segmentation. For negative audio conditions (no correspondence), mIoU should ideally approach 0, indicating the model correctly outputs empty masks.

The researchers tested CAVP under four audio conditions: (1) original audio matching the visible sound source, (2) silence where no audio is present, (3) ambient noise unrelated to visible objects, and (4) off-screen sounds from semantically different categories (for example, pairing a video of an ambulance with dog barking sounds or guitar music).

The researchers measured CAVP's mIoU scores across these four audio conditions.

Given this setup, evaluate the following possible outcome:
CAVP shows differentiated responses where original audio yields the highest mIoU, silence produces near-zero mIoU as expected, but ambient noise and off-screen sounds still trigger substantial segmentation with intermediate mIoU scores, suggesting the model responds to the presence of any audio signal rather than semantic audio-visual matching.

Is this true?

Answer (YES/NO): NO